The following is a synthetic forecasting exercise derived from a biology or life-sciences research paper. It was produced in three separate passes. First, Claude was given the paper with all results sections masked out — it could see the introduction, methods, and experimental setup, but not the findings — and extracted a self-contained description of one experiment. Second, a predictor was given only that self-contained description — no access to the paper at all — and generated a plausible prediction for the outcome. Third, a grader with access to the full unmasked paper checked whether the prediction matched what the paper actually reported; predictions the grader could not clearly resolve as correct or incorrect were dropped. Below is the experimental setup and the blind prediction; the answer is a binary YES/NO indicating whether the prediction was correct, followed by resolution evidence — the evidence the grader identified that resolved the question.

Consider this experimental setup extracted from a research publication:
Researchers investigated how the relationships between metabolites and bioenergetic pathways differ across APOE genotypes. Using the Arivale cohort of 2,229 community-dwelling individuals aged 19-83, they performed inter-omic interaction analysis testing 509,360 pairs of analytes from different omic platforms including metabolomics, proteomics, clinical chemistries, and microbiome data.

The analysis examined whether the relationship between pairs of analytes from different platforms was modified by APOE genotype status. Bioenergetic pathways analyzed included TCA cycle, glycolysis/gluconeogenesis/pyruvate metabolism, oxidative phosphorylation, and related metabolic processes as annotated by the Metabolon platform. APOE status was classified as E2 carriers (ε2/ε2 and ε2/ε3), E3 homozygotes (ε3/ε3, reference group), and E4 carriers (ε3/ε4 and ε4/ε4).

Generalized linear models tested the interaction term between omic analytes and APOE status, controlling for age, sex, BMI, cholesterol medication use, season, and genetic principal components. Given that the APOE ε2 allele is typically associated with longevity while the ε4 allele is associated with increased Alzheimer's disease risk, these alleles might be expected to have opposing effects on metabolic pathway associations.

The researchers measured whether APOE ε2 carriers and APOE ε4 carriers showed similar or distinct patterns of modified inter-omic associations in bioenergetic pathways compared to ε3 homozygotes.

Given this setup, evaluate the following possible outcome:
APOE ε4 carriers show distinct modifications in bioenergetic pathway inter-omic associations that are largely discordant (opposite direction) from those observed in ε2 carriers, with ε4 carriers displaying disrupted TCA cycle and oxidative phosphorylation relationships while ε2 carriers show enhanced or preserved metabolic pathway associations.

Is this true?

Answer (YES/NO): NO